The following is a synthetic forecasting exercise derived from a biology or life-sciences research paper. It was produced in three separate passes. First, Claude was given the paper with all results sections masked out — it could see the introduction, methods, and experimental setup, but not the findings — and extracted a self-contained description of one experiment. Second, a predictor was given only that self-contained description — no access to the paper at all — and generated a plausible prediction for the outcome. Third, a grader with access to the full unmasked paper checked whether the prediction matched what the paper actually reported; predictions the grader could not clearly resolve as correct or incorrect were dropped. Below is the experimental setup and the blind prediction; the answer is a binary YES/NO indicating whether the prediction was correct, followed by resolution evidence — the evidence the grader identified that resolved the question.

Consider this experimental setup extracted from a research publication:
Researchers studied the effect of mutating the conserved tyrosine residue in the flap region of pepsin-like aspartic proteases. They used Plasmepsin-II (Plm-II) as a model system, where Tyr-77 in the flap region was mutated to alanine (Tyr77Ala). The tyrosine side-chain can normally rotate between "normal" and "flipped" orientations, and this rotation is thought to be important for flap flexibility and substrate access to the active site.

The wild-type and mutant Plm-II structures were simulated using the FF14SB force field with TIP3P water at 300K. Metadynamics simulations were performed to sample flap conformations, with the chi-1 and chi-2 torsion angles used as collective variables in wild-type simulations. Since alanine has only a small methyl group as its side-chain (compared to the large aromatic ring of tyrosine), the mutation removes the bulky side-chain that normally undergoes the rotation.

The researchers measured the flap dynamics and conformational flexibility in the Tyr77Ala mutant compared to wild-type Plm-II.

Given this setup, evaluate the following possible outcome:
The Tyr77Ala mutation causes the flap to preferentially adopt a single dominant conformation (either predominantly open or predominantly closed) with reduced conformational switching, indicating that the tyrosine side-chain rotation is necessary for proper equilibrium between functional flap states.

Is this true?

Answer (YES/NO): YES